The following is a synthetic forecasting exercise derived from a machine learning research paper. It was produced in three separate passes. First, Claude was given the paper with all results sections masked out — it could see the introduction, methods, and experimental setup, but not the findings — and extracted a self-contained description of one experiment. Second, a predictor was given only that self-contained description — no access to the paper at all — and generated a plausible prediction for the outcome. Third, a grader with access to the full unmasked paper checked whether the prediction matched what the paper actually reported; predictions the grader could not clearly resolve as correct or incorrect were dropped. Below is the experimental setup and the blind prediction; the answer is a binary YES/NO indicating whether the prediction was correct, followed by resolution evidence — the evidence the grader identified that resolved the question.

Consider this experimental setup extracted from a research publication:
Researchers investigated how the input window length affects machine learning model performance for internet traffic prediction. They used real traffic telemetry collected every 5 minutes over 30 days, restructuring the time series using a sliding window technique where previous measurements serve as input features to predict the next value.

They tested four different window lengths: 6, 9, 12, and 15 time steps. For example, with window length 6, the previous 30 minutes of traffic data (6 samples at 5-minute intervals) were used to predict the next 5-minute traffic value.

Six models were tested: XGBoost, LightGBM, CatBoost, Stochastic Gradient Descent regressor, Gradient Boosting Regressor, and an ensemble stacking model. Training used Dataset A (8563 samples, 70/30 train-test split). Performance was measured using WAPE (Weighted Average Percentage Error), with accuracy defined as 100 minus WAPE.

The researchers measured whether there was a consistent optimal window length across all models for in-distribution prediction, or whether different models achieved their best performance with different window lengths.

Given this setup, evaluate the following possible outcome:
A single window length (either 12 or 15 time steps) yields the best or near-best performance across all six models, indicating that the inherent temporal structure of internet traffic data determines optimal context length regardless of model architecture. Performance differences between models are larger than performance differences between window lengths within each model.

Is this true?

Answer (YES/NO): NO